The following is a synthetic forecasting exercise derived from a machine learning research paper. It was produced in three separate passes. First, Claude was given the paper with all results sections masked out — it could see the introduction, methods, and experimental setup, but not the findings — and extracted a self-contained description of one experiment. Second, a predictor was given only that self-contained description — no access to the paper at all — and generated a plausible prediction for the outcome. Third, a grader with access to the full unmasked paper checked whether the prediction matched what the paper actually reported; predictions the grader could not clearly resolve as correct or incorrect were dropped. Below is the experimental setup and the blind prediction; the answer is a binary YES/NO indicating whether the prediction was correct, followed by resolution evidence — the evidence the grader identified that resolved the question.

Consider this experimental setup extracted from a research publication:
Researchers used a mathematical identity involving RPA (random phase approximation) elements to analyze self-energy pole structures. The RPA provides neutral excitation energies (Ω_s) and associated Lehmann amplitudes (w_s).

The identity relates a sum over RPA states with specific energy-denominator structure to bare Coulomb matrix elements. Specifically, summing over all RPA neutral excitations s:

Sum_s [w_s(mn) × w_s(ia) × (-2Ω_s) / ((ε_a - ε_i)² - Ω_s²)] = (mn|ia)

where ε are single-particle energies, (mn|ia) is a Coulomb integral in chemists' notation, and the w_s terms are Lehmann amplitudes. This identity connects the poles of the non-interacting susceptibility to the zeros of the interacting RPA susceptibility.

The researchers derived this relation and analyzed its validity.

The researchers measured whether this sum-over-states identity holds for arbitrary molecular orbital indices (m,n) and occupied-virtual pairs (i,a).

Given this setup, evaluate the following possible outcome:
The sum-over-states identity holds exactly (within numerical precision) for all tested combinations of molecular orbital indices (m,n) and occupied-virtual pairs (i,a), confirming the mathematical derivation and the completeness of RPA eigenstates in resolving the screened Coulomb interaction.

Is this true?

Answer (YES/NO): YES